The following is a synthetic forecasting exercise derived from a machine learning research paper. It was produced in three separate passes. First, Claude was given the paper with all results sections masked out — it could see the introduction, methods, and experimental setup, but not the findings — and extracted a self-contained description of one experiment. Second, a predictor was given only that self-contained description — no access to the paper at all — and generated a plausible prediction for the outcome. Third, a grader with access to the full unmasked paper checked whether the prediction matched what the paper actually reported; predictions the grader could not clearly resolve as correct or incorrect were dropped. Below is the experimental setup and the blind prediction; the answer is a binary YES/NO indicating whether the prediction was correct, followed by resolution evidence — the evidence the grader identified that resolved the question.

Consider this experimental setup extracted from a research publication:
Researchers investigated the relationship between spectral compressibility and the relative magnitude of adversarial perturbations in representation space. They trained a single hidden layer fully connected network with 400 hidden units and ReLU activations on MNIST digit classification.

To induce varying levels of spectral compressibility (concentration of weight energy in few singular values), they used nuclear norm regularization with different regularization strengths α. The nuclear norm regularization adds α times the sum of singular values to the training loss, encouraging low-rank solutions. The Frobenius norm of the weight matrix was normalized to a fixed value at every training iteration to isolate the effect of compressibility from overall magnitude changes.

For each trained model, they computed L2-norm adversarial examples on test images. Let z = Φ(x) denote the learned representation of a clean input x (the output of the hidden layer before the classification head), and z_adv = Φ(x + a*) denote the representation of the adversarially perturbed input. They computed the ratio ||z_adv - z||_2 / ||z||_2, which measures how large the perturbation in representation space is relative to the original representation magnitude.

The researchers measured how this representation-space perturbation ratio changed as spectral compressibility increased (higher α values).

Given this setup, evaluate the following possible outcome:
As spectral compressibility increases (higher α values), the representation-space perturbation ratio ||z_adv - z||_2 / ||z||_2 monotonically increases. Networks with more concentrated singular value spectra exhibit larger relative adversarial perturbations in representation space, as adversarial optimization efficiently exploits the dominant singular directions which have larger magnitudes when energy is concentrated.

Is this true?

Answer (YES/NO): YES